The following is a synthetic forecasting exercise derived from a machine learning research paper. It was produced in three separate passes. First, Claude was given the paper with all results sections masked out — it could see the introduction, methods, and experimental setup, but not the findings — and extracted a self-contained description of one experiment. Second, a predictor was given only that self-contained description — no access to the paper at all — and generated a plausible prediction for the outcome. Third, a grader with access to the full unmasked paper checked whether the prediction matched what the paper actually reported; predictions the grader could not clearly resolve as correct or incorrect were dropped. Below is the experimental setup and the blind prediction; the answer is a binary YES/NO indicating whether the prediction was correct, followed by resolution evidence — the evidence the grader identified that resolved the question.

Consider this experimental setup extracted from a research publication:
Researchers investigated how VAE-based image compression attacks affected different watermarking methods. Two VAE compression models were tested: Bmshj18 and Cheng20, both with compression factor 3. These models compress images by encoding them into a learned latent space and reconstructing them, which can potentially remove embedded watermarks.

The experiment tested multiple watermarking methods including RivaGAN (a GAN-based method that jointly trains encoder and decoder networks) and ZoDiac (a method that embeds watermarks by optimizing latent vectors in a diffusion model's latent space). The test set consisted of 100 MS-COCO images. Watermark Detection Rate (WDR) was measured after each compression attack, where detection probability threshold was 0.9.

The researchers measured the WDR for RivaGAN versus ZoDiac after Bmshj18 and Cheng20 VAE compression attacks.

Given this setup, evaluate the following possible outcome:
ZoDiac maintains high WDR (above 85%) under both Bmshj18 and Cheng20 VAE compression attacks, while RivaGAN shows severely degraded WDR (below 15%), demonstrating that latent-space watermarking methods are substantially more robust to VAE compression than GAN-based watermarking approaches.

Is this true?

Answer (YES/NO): YES